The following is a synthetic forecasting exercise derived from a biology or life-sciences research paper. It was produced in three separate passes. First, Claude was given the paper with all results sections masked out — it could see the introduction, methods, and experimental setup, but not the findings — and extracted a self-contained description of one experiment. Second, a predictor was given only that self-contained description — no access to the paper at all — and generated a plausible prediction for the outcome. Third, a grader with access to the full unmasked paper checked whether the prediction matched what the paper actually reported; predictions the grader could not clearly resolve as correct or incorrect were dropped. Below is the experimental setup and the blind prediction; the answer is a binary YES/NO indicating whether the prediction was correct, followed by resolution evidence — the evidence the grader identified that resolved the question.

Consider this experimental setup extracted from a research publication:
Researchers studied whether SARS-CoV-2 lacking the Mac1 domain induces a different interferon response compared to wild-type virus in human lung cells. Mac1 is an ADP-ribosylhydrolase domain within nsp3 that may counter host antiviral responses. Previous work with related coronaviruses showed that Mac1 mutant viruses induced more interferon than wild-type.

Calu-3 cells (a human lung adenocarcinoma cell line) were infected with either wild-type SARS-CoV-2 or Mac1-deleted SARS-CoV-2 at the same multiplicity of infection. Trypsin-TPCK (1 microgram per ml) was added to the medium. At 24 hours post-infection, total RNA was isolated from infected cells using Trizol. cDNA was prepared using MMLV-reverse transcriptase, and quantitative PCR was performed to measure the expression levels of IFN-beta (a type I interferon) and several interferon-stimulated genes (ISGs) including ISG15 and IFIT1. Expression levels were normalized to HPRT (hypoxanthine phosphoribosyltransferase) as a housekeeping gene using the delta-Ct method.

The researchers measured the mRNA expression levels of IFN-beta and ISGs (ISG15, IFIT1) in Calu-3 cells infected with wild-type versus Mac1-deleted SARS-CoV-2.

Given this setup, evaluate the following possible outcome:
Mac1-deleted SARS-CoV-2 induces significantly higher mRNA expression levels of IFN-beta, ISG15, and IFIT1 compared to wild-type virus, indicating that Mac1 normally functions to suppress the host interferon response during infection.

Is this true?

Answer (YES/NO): YES